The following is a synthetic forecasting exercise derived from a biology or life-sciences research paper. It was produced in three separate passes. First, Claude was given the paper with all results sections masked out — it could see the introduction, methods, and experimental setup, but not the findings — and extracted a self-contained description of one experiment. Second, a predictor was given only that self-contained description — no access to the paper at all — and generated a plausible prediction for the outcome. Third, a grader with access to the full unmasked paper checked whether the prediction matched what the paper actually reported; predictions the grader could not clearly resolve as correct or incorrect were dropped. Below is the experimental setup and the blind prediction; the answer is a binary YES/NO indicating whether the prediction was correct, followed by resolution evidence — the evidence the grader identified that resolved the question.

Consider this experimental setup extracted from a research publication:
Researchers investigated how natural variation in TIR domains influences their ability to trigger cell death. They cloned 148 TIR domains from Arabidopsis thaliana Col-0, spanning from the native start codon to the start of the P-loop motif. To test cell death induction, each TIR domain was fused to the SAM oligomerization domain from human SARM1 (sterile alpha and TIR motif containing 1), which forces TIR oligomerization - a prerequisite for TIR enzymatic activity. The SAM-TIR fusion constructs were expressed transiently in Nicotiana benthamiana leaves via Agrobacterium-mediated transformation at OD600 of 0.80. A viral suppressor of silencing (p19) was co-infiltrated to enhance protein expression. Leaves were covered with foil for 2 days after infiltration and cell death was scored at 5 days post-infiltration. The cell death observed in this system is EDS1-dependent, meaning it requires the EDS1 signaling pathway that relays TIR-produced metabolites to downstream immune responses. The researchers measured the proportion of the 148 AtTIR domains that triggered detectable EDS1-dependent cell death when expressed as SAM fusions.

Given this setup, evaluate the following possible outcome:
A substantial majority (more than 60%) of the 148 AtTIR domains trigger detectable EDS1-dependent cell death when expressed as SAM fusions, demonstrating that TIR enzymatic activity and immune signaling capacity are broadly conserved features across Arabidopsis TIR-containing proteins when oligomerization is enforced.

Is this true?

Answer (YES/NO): NO